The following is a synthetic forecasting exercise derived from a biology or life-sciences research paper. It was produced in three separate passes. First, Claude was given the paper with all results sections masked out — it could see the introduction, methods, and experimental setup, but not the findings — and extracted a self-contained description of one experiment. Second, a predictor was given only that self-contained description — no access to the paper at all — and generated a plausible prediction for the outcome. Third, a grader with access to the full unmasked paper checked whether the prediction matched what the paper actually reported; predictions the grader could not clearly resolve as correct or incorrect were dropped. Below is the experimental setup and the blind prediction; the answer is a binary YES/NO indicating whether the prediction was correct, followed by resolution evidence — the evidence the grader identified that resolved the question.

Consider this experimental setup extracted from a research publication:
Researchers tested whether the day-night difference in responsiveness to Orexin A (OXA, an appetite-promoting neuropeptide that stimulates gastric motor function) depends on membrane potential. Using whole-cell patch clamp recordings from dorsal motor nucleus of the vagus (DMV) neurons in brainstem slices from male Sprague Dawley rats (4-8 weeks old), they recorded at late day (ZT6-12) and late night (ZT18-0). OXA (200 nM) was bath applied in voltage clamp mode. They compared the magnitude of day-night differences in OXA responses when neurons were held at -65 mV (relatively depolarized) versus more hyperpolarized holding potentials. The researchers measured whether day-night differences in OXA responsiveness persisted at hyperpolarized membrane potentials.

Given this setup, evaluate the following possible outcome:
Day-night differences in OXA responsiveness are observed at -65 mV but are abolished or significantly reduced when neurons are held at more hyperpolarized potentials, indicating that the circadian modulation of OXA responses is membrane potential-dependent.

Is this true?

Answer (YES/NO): NO